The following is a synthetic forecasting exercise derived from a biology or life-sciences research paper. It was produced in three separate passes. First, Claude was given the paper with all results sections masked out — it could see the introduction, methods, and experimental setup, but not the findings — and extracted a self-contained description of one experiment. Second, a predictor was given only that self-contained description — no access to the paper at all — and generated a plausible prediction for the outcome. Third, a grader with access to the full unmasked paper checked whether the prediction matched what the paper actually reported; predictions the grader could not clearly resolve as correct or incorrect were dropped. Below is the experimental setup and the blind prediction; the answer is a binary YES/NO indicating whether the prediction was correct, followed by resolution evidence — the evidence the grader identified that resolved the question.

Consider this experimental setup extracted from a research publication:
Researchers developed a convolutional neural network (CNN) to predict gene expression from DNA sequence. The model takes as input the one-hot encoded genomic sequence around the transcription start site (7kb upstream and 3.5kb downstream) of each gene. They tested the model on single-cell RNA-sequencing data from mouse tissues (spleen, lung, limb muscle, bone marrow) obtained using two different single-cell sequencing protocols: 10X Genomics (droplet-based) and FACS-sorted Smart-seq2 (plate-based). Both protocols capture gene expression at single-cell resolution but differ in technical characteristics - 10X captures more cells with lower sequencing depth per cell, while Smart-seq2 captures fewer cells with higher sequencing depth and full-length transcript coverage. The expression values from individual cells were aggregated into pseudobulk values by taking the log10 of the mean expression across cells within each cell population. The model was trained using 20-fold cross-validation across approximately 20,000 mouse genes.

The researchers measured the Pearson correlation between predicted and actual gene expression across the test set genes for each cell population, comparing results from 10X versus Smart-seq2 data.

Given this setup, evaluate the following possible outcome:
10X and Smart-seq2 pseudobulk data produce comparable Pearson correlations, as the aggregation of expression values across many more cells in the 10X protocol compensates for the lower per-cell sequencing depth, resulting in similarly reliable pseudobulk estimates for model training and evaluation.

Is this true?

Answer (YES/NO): YES